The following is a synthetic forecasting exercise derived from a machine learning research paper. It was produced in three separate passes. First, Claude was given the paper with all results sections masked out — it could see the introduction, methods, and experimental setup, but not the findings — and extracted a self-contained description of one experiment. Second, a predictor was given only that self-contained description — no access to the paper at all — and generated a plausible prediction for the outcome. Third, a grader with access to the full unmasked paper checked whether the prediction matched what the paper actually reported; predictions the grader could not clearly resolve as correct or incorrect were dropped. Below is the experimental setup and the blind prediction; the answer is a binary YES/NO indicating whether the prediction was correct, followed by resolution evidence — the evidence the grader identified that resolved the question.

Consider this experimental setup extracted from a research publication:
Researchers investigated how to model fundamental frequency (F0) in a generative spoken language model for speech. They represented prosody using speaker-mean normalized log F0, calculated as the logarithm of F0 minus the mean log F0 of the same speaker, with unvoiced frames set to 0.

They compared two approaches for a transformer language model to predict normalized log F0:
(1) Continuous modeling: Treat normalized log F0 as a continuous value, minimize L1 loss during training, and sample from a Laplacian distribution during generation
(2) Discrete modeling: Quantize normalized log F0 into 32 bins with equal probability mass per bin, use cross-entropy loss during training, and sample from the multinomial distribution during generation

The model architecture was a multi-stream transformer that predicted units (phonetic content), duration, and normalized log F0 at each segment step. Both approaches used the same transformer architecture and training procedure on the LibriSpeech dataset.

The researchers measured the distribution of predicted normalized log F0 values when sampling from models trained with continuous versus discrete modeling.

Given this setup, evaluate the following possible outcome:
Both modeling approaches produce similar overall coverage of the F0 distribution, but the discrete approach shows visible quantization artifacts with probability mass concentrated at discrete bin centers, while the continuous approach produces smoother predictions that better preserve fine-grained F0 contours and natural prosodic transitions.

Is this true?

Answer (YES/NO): NO